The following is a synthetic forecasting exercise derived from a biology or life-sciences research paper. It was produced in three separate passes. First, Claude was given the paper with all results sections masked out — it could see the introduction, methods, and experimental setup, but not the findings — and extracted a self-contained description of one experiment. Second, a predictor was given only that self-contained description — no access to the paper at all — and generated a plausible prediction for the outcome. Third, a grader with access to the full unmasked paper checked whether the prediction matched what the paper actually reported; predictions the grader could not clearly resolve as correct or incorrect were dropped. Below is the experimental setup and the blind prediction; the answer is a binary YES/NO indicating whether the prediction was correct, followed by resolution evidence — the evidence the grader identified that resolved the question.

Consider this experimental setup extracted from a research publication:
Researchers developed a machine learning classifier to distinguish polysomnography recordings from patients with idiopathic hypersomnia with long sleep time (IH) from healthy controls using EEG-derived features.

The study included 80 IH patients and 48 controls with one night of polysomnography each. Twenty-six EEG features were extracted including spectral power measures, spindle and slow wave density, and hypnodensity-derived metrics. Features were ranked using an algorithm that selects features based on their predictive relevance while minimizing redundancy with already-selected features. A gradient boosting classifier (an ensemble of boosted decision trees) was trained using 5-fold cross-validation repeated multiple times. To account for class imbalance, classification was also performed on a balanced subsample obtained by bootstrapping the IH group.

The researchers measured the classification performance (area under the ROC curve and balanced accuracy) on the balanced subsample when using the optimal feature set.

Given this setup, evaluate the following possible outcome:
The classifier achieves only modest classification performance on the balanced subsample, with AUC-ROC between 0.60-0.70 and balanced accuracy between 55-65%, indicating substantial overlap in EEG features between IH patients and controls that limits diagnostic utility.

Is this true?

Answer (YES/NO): NO